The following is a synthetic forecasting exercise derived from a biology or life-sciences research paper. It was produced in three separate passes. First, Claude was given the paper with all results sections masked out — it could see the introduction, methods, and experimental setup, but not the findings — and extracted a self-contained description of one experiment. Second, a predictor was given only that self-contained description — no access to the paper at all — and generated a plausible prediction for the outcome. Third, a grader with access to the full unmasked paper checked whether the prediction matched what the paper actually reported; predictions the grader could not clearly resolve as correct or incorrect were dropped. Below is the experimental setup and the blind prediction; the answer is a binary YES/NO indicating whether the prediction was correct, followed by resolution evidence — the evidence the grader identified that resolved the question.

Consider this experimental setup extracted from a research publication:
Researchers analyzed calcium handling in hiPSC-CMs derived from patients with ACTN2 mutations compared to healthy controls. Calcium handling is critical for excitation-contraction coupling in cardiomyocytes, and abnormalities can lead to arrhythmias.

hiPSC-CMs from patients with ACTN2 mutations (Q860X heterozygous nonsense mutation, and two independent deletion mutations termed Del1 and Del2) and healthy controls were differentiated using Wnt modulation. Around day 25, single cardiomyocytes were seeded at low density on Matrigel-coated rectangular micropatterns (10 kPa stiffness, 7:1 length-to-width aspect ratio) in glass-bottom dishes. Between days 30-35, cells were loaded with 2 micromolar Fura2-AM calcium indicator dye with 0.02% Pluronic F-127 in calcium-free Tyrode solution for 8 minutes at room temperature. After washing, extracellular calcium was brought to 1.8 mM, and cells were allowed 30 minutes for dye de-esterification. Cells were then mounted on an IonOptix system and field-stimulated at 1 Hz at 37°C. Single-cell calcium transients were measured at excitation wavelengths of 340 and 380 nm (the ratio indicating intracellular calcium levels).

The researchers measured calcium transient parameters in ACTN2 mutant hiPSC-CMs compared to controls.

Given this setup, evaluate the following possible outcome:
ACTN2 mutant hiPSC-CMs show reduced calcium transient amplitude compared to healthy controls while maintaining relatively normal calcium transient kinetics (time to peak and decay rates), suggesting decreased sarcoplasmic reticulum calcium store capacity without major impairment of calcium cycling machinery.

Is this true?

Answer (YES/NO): NO